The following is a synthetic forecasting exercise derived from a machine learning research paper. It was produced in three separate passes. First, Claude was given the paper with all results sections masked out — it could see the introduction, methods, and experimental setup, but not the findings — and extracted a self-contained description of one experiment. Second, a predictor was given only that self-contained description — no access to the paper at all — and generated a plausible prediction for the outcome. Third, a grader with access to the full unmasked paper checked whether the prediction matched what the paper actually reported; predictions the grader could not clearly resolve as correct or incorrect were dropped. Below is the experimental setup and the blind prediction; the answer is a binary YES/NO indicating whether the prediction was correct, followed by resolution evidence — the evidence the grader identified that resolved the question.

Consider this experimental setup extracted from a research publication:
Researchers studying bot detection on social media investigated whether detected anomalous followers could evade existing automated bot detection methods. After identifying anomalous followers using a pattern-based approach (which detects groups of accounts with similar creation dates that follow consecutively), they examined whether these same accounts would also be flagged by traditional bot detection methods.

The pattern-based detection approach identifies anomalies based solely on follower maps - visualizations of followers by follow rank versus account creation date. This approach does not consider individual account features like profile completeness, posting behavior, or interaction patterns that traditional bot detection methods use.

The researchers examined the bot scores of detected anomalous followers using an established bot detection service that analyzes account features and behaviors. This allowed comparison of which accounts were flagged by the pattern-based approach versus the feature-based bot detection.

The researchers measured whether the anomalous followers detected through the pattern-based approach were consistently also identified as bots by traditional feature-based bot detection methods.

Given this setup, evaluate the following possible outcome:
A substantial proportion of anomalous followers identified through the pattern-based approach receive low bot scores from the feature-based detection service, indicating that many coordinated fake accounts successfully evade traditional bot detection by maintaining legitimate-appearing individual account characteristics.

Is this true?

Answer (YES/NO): YES